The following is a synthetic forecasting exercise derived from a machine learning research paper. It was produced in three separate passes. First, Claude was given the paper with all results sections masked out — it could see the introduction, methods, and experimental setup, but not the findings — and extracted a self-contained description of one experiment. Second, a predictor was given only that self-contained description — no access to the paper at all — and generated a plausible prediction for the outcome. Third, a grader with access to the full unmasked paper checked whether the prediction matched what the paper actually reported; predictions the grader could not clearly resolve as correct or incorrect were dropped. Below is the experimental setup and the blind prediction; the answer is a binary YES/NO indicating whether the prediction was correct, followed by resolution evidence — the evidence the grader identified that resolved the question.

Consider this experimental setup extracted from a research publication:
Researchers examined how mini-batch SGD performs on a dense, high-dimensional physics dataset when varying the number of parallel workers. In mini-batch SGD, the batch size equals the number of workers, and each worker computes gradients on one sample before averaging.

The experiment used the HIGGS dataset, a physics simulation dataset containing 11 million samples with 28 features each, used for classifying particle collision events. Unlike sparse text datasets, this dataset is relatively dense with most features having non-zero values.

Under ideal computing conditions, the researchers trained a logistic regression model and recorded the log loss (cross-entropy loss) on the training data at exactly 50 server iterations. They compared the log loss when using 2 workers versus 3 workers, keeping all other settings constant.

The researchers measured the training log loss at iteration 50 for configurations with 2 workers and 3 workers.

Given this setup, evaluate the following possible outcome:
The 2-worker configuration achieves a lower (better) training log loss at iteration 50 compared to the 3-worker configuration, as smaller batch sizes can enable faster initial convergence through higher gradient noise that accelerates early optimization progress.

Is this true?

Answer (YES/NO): NO